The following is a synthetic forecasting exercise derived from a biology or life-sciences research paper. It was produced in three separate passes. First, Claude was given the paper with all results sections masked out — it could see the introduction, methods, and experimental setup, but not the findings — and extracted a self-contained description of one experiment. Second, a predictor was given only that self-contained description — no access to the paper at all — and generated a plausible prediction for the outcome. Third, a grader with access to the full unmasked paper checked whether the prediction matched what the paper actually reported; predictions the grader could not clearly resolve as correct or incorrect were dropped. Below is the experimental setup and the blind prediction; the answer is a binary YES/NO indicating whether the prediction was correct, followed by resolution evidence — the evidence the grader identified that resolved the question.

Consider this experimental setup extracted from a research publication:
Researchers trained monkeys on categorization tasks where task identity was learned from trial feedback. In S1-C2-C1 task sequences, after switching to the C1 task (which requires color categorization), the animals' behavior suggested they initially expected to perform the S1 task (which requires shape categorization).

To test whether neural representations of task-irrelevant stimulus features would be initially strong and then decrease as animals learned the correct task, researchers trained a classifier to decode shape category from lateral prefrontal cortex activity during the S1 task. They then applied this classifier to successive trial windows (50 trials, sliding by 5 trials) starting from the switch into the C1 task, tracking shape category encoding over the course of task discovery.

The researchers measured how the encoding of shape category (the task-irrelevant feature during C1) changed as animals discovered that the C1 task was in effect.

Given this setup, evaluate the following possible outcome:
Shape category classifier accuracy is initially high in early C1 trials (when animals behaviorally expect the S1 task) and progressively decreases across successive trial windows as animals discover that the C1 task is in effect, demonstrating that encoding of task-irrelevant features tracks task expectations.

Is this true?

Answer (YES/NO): YES